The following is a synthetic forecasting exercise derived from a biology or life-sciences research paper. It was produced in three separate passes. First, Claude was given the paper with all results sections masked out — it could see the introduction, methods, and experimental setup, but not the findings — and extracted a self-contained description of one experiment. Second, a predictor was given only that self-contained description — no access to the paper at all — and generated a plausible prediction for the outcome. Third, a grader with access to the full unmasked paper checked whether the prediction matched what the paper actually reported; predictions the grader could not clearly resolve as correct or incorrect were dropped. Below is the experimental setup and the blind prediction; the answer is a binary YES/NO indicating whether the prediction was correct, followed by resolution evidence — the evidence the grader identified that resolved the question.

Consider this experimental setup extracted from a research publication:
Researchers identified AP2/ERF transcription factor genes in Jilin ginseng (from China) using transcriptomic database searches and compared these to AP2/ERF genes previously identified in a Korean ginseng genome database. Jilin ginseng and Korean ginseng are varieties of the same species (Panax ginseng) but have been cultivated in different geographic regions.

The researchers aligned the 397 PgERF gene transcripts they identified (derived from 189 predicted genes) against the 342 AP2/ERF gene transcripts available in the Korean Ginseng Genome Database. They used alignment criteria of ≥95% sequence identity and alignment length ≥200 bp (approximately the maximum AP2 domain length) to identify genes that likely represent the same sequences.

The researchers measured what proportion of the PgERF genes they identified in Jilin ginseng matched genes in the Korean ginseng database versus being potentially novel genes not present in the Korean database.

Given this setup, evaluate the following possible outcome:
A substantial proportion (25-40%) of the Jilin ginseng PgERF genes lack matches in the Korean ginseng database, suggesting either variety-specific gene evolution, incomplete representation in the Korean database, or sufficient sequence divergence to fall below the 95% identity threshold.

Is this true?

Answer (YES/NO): YES